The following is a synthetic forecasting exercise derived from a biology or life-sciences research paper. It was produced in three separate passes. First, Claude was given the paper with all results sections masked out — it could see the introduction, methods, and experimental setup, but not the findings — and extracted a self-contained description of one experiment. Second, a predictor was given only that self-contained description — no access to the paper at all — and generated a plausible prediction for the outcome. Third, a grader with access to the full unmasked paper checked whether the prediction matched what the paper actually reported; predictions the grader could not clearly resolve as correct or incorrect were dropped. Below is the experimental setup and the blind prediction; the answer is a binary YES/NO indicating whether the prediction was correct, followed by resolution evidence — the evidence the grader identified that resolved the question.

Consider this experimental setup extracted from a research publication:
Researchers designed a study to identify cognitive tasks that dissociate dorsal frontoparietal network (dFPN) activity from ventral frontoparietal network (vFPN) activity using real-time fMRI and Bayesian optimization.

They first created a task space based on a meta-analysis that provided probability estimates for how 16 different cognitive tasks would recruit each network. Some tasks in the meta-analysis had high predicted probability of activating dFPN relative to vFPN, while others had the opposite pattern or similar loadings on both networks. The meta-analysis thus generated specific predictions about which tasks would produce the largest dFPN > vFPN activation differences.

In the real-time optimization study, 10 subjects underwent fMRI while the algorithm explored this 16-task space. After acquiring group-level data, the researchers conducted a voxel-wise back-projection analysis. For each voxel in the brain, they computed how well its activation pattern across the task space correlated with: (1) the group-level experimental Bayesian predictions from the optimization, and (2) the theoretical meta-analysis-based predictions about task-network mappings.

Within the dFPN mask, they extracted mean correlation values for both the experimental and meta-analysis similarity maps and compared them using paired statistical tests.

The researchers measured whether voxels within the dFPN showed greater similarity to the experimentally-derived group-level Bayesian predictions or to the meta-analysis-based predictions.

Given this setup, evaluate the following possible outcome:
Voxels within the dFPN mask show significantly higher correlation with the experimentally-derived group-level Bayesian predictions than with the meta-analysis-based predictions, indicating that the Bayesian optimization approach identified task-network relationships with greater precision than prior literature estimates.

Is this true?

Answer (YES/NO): YES